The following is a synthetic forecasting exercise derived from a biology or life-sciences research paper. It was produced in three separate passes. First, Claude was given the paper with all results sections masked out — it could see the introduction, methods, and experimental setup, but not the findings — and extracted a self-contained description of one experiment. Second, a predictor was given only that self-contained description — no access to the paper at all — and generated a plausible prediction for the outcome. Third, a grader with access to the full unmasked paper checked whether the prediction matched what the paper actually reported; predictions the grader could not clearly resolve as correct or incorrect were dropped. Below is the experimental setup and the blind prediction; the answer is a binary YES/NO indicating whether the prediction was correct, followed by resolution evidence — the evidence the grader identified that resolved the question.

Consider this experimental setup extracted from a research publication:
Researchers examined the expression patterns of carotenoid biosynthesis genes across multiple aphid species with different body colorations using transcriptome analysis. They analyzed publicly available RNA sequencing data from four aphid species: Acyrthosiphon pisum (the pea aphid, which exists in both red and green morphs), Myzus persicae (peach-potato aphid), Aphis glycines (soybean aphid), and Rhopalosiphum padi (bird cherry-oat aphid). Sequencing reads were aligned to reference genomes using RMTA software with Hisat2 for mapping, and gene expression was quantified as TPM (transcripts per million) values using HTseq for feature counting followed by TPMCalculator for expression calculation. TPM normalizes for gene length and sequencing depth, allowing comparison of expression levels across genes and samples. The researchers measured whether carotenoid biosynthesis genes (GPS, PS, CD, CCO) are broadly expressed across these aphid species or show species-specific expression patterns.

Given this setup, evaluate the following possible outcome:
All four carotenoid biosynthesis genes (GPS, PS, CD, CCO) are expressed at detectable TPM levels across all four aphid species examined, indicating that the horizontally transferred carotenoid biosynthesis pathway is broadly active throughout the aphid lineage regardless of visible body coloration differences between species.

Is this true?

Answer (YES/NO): YES